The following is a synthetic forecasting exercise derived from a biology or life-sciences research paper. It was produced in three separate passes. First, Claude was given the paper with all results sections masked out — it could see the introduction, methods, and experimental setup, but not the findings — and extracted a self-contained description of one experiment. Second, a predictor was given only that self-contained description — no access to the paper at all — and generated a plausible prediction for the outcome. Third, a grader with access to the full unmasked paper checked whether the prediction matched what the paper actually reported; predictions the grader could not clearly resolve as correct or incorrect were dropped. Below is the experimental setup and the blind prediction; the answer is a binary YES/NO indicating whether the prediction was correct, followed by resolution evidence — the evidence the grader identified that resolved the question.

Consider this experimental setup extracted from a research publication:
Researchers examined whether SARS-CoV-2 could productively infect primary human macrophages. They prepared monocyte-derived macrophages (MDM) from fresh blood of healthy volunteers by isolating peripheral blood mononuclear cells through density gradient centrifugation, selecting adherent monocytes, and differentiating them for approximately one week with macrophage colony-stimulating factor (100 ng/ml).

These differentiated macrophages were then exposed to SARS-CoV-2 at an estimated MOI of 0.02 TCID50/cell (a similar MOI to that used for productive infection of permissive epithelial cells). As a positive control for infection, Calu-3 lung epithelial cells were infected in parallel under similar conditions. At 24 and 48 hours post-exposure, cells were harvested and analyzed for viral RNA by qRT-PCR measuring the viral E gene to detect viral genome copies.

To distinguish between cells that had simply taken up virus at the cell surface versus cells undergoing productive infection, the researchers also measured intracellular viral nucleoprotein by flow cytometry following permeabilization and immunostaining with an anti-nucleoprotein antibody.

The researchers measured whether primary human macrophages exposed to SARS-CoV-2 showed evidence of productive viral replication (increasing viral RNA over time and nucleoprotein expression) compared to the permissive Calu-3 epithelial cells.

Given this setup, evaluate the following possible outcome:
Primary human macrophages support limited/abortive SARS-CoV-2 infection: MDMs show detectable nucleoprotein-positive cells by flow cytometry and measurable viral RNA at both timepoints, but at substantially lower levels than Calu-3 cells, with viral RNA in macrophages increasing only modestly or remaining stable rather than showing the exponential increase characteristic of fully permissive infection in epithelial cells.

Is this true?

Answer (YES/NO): NO